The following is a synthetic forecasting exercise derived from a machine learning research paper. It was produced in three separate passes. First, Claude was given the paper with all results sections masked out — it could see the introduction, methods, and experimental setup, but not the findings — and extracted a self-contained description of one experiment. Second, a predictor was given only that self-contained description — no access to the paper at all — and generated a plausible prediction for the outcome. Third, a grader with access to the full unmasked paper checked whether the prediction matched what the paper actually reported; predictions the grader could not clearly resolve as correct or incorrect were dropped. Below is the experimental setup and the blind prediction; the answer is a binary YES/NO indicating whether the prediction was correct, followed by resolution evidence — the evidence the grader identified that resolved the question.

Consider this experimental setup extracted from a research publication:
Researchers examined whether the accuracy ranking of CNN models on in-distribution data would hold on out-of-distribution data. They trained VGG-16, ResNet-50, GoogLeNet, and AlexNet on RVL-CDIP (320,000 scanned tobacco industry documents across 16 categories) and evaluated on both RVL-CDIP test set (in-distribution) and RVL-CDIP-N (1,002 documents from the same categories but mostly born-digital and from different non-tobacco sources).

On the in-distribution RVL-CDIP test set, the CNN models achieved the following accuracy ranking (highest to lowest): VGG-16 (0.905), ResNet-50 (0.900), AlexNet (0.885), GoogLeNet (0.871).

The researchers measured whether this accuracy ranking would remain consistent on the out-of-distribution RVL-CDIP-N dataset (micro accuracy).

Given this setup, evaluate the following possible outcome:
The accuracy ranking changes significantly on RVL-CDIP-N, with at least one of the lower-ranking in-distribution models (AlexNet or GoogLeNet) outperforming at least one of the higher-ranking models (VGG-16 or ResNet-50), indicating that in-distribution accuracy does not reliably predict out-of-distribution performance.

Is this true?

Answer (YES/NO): YES